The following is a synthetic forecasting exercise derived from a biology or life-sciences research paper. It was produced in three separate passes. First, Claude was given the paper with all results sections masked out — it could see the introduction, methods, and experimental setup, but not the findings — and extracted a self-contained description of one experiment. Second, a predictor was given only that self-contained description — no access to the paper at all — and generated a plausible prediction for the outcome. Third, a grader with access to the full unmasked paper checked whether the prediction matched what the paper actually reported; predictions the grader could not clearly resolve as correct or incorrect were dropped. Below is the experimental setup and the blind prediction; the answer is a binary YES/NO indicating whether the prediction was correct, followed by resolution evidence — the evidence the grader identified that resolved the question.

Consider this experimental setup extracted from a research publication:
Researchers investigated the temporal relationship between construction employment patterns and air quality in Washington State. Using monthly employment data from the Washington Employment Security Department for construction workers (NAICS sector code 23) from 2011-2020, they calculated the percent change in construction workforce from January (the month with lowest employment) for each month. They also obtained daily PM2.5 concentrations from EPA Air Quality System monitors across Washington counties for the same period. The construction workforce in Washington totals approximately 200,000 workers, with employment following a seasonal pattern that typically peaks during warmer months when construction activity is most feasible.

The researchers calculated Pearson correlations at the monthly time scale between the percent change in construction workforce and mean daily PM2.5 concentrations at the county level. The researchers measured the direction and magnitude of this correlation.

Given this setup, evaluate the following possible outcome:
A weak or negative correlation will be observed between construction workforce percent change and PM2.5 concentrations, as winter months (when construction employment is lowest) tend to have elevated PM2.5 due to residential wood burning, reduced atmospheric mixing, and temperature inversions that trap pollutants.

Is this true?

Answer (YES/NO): NO